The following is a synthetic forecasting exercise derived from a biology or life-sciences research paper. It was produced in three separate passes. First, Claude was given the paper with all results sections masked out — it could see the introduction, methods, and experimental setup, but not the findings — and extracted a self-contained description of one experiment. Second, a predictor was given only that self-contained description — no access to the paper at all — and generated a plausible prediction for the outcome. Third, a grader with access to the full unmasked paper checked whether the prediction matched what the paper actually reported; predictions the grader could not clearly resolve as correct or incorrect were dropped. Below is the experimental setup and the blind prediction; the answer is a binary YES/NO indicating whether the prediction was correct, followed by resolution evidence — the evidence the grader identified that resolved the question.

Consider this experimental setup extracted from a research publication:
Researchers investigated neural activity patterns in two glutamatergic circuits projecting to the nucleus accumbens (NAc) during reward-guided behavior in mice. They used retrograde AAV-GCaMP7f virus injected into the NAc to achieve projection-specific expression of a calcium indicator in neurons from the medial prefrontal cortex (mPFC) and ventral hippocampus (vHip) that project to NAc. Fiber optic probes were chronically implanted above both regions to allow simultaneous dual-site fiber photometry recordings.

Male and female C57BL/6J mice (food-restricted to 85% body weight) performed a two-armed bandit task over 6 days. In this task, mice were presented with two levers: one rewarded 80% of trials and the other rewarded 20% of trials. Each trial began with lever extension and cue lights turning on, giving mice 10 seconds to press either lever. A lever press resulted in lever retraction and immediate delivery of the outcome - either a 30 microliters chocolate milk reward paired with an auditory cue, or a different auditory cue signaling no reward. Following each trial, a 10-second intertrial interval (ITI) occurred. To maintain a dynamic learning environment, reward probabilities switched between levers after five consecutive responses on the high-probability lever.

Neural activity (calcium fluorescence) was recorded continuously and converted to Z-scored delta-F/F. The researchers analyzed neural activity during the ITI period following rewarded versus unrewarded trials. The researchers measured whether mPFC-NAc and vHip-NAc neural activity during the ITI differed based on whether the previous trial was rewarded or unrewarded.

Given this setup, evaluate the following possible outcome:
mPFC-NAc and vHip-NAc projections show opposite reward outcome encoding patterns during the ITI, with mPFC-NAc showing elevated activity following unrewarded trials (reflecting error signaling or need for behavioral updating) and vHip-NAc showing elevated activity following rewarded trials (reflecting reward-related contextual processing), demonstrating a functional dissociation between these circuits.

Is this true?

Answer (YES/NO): NO